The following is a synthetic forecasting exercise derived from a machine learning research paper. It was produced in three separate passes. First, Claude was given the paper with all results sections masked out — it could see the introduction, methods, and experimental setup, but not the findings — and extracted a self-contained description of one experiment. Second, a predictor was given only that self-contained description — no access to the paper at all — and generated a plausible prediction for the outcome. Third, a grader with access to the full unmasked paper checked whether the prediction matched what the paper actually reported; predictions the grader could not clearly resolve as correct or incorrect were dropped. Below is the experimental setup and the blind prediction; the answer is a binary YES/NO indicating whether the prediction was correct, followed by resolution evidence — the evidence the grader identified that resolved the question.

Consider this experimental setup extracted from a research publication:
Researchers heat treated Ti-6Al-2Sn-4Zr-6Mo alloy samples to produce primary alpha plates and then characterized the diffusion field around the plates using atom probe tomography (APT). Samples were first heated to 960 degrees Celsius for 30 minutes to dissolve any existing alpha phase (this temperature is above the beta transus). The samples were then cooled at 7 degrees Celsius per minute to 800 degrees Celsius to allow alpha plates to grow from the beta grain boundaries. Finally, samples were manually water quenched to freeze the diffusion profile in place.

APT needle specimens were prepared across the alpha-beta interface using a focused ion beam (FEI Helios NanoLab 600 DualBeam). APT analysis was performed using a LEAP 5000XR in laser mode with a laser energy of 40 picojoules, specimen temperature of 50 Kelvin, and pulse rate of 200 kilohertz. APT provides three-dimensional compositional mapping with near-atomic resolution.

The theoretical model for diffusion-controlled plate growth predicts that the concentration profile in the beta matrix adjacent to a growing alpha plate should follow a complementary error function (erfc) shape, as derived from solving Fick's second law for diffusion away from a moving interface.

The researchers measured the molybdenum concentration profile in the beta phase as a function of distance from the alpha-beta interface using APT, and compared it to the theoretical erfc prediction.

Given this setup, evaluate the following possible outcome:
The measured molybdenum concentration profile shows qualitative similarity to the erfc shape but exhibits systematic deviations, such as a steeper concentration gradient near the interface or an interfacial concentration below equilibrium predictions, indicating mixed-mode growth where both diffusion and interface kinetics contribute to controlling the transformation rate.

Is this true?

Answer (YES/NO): NO